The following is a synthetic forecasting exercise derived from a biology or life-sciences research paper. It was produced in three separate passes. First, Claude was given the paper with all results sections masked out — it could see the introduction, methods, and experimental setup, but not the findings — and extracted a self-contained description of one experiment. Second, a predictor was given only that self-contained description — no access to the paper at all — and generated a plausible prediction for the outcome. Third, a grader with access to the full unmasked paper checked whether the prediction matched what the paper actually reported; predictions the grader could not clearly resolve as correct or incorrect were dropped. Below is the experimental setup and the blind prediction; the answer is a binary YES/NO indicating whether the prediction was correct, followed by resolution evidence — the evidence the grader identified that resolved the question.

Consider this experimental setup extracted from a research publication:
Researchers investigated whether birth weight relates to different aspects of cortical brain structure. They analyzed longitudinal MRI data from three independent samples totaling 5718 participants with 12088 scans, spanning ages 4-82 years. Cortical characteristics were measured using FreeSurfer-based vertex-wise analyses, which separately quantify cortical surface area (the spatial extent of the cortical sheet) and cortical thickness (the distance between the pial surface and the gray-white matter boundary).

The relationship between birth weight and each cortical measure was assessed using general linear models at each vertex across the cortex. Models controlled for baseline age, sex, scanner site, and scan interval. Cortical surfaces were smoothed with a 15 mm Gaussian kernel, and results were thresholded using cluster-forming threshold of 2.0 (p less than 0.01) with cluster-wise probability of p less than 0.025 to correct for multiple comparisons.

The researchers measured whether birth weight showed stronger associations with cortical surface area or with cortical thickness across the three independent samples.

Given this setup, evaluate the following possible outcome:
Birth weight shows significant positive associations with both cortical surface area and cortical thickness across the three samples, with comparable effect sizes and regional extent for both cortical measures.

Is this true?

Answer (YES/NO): NO